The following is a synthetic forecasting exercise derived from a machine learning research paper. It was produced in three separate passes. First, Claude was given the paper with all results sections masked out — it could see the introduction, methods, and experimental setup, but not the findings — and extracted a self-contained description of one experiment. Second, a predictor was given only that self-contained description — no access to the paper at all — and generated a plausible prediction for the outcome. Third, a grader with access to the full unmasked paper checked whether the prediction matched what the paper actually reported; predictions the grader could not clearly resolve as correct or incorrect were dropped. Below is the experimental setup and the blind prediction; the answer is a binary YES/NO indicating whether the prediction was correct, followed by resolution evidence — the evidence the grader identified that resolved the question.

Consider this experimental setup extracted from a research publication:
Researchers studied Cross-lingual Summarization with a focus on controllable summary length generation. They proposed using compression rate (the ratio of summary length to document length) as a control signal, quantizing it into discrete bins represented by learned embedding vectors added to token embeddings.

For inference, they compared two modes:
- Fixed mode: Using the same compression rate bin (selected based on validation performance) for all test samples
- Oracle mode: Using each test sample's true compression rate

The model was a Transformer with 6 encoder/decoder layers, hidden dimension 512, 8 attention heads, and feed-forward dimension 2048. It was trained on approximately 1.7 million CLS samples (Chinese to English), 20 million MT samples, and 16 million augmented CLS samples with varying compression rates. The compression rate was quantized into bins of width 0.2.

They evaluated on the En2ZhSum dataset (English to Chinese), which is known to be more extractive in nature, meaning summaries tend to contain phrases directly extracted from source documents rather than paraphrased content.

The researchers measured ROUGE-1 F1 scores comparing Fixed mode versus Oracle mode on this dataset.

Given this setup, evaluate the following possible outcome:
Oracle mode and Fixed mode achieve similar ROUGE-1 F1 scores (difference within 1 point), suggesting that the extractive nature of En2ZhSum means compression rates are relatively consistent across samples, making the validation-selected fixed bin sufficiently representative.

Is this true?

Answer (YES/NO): NO